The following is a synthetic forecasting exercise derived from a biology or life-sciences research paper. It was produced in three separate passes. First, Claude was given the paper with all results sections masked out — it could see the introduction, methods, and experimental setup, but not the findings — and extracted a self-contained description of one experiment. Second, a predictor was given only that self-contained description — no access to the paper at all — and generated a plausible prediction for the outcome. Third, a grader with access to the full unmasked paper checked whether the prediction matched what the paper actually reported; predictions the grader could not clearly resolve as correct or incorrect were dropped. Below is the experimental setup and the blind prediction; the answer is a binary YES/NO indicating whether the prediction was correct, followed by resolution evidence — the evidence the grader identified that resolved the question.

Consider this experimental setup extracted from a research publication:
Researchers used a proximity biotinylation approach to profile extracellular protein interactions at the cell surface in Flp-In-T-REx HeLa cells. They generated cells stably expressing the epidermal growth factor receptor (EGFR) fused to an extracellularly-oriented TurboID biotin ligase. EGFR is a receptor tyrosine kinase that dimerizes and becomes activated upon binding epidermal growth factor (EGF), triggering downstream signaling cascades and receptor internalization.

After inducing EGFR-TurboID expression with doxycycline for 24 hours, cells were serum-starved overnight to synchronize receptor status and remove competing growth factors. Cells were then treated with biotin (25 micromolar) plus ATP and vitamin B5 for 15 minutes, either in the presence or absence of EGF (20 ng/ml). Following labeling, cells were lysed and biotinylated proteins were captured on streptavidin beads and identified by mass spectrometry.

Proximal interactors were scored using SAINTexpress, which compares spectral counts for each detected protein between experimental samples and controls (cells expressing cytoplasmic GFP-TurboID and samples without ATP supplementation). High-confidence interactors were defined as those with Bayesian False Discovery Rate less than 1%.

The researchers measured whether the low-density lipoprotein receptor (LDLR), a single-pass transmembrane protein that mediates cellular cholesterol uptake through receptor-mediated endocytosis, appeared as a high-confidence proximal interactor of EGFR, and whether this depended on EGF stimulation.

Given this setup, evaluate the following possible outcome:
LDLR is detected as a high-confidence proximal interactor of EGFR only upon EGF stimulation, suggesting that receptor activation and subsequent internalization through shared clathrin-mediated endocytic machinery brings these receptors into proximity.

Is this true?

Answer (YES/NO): YES